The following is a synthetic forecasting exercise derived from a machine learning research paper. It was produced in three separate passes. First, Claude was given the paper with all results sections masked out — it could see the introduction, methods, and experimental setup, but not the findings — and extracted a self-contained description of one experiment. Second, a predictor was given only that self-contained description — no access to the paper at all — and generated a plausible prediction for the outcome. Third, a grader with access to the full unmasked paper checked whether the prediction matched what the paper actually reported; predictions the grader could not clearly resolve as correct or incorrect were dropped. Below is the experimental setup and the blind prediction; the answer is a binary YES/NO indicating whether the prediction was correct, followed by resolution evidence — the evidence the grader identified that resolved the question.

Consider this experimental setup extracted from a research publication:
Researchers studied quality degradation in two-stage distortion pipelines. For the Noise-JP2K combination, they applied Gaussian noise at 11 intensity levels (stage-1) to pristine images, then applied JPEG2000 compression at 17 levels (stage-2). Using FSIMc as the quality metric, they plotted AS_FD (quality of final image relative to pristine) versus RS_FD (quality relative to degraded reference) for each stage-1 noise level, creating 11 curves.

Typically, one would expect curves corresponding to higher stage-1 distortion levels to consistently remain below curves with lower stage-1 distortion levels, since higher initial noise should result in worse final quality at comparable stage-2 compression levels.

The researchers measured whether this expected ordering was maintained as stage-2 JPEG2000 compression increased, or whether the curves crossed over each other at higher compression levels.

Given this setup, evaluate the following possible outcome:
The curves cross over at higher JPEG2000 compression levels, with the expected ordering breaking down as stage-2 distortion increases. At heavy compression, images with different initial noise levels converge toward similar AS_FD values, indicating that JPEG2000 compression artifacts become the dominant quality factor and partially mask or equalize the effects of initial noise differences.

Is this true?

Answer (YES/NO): NO